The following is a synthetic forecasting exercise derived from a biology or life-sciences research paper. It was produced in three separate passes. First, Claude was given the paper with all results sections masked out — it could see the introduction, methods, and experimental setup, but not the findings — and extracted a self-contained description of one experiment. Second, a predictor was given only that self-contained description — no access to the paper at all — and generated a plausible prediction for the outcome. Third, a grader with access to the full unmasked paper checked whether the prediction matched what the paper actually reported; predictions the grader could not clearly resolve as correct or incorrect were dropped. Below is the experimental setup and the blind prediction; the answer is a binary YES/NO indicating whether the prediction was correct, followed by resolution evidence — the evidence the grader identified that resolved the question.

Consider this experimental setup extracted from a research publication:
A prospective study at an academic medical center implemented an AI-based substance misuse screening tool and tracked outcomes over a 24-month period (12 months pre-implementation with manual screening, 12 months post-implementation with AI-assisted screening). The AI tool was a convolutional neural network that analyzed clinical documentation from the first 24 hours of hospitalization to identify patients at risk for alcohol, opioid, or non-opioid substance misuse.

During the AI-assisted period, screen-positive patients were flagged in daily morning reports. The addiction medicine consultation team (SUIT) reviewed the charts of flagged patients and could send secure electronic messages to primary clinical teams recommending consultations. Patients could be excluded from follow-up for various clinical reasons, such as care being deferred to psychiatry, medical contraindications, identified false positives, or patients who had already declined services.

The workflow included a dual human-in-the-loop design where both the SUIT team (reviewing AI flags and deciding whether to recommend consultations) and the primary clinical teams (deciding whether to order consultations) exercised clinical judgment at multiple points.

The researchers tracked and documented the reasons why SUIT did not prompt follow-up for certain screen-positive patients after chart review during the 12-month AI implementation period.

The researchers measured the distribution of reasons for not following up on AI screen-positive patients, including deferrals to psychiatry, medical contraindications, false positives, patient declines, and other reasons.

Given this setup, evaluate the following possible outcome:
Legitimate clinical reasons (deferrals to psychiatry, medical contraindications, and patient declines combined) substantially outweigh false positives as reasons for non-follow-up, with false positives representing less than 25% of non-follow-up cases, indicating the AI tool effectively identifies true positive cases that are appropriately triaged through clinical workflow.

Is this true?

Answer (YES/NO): YES